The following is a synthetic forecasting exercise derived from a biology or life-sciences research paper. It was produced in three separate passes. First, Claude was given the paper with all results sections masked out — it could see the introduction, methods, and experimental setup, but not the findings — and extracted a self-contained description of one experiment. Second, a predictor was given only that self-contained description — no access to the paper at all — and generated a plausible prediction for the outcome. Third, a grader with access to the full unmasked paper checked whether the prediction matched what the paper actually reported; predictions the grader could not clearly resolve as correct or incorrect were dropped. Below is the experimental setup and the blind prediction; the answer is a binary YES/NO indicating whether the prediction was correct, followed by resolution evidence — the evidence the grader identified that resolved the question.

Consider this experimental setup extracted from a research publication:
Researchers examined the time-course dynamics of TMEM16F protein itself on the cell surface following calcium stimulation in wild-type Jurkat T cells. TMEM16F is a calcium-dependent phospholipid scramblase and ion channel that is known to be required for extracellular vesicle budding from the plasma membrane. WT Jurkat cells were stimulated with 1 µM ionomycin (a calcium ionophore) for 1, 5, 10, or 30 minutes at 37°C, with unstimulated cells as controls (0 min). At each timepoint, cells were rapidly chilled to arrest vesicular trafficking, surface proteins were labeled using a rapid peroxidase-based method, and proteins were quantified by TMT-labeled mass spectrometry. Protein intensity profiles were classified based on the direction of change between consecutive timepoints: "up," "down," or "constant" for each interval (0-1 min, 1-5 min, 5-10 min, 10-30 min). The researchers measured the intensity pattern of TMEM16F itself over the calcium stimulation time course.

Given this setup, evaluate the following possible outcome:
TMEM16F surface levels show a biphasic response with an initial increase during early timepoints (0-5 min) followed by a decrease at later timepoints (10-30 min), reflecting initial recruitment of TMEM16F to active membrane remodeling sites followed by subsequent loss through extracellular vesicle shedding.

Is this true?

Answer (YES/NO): NO